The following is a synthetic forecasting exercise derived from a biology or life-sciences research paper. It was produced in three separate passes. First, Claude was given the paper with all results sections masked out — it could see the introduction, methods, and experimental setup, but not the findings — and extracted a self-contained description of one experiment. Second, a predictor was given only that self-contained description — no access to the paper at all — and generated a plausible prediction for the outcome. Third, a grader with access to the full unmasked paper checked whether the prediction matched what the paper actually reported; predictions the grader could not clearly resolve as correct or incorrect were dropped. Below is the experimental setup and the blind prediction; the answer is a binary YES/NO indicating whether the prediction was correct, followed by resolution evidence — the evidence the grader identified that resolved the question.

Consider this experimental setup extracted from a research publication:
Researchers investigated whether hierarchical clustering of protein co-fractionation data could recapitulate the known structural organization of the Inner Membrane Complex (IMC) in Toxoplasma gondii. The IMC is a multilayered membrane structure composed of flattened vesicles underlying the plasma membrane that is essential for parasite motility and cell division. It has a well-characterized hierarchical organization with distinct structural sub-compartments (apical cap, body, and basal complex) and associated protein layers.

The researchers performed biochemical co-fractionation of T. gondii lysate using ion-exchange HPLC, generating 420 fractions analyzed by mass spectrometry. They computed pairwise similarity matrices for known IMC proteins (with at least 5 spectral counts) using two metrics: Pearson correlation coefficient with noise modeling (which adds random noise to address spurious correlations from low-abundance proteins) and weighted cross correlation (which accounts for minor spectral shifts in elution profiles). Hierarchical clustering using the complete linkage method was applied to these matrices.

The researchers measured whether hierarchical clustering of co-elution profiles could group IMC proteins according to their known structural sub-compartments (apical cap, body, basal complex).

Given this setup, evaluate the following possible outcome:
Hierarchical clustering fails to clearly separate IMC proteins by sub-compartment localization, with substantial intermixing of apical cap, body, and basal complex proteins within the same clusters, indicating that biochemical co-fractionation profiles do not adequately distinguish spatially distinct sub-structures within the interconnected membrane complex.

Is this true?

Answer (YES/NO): NO